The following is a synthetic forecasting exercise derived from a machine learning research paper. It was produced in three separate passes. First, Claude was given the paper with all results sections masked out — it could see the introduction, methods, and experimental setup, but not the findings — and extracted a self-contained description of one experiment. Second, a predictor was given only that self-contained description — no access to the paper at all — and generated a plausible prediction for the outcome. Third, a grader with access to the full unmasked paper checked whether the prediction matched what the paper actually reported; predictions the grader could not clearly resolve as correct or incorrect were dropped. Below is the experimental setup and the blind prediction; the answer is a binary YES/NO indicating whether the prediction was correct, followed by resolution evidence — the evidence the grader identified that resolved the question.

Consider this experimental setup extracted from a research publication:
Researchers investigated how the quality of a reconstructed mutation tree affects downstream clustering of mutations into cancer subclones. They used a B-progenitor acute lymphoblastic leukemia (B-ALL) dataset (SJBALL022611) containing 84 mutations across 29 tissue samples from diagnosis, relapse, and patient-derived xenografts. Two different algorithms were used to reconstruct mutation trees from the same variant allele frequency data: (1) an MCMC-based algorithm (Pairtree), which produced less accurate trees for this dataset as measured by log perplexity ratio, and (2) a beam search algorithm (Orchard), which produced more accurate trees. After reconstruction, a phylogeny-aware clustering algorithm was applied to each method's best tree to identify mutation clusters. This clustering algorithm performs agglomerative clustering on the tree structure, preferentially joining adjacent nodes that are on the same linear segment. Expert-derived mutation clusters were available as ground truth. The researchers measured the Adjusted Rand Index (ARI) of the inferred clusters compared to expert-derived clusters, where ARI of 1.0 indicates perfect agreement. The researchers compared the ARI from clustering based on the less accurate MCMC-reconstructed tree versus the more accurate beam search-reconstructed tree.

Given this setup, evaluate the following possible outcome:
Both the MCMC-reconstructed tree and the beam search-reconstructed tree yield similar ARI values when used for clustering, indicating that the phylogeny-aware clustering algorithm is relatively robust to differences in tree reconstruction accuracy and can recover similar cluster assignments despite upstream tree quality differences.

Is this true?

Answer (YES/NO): NO